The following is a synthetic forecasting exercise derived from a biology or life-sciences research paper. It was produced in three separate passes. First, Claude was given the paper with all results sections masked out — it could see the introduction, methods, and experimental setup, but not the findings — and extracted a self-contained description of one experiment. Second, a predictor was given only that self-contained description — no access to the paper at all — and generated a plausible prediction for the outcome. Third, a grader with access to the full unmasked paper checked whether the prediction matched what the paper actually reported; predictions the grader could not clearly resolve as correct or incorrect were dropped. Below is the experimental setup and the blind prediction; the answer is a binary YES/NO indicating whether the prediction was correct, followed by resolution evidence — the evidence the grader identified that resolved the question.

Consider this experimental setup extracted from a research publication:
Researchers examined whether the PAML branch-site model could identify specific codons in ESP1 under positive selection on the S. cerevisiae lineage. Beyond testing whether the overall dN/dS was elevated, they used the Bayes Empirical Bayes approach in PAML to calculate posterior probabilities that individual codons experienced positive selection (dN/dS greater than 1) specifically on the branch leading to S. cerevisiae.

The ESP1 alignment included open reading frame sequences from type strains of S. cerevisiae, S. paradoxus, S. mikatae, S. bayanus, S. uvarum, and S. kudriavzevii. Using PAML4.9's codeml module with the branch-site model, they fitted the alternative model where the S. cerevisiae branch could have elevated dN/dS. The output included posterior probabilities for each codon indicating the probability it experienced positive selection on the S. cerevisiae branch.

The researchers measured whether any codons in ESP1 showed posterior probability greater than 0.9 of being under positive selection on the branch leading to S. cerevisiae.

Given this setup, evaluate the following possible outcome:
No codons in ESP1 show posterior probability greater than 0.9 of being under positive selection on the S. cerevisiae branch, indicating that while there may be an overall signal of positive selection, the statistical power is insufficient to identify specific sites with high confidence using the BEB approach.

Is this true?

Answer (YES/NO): YES